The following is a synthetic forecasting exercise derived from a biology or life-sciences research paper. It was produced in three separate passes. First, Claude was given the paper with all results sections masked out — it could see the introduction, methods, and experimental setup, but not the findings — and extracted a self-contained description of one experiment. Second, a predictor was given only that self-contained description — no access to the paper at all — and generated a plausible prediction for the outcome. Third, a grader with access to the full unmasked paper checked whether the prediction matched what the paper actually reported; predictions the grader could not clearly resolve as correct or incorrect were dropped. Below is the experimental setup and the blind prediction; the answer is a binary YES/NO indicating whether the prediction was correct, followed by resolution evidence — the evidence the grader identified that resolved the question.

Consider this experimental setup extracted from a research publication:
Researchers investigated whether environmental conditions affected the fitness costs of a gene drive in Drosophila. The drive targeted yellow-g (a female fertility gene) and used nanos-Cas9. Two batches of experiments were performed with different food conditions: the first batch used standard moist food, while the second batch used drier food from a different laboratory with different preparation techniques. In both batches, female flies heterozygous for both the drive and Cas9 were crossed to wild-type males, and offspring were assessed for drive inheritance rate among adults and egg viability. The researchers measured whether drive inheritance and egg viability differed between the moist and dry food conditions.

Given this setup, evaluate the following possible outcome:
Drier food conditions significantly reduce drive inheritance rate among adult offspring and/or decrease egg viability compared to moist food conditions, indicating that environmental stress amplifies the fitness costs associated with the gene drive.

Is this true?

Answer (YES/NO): YES